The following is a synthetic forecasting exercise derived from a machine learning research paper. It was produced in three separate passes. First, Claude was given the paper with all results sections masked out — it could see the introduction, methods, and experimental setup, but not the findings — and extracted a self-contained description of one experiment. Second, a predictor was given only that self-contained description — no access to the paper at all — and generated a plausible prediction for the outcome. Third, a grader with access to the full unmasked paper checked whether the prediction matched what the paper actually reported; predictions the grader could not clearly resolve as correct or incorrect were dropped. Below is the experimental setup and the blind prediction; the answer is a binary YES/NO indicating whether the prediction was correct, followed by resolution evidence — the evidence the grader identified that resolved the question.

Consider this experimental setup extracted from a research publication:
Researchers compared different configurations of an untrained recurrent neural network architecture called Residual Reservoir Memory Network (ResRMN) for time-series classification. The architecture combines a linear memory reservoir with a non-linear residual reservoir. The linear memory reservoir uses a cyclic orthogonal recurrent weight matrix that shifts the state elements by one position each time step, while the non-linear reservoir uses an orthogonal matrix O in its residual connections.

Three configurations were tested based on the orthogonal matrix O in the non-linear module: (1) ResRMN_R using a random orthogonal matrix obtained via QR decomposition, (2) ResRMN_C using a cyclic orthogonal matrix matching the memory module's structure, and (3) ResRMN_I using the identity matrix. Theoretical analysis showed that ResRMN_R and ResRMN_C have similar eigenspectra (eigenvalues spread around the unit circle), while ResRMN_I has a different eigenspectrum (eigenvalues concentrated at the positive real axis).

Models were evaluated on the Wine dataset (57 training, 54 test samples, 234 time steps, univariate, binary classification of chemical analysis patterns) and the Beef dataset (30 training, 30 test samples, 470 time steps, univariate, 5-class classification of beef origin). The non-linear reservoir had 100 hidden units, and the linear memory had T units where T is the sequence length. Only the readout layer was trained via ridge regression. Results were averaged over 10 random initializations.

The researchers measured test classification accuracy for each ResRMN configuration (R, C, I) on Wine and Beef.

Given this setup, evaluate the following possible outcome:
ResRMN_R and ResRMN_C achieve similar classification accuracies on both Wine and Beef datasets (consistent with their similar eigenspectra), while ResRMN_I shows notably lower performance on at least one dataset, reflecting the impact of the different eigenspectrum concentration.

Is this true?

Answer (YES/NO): NO